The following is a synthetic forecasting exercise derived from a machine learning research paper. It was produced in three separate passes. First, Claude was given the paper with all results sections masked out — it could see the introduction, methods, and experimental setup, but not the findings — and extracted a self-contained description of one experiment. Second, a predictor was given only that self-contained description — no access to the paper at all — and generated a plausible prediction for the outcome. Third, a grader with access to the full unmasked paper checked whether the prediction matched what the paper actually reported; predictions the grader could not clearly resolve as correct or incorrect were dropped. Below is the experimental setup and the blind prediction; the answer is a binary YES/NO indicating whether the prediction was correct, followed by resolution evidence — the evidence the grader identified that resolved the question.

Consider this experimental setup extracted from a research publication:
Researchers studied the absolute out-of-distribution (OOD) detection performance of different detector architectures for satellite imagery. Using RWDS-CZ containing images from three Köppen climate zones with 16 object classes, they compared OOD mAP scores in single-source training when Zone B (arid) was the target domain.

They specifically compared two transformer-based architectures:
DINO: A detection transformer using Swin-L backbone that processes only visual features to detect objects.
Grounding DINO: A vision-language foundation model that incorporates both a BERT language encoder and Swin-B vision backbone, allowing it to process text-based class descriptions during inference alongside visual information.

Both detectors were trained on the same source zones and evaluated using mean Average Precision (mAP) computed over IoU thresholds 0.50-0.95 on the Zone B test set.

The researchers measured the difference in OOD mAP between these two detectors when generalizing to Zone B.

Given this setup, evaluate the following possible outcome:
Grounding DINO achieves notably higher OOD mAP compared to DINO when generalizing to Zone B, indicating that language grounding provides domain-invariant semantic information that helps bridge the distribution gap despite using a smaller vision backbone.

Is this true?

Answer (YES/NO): YES